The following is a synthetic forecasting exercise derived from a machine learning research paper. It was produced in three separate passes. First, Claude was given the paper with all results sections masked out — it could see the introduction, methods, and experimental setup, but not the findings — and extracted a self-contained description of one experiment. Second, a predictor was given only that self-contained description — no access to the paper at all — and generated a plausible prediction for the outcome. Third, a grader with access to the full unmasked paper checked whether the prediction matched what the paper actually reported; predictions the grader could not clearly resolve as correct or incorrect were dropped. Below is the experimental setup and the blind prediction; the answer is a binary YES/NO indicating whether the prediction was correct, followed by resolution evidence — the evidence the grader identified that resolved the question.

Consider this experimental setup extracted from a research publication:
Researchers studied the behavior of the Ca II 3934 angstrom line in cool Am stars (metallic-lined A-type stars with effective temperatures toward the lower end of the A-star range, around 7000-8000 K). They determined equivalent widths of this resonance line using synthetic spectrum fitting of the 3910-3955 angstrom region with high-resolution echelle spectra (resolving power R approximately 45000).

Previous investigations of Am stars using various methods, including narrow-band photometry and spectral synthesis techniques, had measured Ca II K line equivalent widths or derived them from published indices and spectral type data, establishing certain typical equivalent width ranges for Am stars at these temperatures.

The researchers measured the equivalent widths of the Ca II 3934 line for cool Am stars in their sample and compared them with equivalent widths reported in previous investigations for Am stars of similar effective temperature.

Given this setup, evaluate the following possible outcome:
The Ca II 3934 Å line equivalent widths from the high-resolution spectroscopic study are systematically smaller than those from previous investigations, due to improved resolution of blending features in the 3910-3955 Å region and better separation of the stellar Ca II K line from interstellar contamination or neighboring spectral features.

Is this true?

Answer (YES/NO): NO